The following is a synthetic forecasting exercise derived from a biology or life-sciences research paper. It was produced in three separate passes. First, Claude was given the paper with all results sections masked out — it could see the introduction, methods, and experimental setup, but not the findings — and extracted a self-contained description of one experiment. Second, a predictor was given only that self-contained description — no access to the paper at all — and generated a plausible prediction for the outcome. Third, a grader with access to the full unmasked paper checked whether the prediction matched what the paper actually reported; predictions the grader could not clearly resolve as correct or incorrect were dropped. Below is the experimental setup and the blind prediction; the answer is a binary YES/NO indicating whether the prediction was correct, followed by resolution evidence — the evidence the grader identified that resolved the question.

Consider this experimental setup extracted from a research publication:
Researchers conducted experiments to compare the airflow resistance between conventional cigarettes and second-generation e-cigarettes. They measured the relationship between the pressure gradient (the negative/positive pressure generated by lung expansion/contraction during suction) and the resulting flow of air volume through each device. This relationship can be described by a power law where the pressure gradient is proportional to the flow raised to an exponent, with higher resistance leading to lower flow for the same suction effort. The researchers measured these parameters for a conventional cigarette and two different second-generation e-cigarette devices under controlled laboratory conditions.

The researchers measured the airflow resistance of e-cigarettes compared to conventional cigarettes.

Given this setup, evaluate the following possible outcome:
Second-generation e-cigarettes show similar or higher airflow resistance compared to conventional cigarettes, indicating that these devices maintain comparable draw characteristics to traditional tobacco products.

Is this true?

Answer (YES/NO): NO